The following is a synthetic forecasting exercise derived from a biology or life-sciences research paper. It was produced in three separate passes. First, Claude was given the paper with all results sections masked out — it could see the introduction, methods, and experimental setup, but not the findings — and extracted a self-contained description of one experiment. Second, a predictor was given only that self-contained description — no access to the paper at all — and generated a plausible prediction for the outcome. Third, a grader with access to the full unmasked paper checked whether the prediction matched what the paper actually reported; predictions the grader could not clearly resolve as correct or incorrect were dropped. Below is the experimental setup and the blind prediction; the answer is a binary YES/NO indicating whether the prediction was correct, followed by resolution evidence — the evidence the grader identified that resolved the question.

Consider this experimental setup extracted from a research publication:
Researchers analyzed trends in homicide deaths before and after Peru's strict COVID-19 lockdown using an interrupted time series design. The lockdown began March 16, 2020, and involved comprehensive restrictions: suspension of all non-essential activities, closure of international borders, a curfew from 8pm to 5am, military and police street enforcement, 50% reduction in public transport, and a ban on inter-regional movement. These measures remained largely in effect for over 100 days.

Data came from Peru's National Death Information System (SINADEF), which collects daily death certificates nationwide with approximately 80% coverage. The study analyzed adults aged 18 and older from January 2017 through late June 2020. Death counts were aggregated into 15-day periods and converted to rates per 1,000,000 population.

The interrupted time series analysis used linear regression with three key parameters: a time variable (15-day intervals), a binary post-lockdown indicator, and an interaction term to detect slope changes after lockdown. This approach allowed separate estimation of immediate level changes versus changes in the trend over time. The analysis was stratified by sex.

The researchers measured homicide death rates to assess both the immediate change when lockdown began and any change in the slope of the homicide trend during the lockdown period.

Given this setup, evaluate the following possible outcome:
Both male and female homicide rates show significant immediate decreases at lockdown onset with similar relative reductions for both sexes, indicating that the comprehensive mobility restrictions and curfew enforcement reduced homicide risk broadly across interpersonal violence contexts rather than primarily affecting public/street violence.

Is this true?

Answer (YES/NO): NO